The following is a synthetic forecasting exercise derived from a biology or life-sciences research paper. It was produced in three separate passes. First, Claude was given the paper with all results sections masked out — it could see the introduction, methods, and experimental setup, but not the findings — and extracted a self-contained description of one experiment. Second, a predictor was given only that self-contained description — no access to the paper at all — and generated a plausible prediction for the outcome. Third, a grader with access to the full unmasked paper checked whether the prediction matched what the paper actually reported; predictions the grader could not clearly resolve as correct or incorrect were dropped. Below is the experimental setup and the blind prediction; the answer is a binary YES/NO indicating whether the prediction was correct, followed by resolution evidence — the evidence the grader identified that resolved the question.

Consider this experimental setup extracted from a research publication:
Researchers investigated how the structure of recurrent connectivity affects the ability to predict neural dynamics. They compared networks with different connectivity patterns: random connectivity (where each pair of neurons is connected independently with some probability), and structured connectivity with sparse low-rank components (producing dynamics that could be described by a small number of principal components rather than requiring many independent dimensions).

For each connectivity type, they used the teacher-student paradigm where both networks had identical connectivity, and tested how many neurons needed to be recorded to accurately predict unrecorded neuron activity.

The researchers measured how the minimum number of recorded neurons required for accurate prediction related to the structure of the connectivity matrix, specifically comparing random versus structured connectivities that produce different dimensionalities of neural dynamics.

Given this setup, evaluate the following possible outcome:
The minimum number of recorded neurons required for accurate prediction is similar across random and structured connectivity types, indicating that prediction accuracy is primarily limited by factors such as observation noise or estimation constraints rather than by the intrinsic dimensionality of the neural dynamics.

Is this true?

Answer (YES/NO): NO